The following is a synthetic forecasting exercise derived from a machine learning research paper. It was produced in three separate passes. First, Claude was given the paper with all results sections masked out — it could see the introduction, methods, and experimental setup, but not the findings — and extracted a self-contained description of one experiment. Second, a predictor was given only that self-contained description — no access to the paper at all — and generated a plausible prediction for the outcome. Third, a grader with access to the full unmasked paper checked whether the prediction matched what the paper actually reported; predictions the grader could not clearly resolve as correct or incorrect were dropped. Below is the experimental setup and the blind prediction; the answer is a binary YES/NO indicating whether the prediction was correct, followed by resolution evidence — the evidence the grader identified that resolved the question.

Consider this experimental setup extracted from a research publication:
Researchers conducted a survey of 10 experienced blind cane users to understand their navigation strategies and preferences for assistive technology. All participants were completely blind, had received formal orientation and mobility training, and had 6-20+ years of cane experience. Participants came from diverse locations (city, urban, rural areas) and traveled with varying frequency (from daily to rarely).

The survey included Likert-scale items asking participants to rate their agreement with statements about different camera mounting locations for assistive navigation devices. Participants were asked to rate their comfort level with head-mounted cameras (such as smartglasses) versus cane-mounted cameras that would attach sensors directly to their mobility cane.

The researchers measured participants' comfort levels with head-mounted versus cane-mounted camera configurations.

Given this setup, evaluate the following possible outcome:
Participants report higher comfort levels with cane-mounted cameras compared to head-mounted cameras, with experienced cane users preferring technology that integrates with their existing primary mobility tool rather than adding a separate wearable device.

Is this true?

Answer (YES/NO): NO